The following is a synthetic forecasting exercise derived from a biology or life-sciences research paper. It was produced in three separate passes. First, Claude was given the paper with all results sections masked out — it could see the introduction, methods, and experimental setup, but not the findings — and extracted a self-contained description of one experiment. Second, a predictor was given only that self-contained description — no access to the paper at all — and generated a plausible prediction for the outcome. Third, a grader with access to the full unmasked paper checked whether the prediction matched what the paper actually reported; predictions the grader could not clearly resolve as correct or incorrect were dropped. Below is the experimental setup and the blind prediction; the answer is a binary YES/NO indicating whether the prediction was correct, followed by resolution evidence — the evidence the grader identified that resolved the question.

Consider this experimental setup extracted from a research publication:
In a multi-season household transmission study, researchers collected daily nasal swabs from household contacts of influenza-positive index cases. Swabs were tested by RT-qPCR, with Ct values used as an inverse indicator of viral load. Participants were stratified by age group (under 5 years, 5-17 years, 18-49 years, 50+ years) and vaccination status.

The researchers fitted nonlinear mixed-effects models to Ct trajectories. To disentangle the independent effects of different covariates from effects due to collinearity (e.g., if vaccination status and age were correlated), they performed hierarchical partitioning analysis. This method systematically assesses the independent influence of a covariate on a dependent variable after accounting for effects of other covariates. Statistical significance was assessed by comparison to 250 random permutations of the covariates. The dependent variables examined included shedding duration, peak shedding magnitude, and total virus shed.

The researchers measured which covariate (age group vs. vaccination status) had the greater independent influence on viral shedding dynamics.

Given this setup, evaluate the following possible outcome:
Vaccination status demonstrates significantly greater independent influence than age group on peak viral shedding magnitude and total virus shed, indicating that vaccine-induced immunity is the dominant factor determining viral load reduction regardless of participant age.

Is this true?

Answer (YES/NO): NO